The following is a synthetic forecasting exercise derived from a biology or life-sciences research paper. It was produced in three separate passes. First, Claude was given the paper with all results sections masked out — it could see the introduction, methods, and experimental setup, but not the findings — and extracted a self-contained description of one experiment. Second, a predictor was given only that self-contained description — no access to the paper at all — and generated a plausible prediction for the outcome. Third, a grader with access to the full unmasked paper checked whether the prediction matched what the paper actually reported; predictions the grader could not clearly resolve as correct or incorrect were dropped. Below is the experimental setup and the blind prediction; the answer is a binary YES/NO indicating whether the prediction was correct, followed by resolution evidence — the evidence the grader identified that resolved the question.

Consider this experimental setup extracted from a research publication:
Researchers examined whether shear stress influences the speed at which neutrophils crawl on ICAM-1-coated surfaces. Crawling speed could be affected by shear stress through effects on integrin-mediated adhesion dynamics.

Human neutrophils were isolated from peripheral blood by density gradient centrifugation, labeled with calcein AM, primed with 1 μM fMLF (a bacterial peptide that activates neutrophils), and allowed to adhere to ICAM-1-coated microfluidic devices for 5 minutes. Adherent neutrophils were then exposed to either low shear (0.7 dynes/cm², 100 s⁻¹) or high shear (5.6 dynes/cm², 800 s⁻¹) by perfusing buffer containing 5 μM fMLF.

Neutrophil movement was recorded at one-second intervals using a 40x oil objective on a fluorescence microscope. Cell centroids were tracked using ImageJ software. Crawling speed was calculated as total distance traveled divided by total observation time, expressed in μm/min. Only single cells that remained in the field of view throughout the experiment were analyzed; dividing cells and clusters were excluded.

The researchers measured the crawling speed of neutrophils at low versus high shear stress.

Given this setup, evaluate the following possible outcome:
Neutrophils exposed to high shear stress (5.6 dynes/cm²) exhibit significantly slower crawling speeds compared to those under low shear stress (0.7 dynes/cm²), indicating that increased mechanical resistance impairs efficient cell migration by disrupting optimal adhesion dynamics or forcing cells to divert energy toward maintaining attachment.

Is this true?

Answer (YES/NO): NO